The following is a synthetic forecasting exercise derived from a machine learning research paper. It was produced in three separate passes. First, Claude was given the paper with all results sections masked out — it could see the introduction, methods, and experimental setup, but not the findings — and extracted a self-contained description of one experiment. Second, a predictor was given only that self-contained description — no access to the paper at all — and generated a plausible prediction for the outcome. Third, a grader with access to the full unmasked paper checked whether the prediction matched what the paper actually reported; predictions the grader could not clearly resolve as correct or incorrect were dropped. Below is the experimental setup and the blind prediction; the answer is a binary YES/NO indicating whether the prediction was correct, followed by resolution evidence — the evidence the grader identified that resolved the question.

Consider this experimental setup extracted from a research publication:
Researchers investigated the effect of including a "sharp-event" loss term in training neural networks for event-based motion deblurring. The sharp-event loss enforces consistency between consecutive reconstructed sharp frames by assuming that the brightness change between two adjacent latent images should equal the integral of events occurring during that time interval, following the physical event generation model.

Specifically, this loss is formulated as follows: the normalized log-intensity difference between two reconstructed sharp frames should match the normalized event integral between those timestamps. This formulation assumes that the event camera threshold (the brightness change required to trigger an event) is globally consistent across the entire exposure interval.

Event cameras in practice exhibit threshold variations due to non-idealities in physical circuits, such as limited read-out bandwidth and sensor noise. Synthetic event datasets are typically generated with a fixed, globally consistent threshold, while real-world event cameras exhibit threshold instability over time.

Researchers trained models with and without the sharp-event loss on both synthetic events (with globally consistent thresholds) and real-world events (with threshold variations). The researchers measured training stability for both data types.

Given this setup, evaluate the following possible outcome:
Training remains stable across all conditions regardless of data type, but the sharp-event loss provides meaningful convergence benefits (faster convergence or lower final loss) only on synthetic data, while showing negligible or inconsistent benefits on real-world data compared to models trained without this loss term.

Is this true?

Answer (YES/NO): NO